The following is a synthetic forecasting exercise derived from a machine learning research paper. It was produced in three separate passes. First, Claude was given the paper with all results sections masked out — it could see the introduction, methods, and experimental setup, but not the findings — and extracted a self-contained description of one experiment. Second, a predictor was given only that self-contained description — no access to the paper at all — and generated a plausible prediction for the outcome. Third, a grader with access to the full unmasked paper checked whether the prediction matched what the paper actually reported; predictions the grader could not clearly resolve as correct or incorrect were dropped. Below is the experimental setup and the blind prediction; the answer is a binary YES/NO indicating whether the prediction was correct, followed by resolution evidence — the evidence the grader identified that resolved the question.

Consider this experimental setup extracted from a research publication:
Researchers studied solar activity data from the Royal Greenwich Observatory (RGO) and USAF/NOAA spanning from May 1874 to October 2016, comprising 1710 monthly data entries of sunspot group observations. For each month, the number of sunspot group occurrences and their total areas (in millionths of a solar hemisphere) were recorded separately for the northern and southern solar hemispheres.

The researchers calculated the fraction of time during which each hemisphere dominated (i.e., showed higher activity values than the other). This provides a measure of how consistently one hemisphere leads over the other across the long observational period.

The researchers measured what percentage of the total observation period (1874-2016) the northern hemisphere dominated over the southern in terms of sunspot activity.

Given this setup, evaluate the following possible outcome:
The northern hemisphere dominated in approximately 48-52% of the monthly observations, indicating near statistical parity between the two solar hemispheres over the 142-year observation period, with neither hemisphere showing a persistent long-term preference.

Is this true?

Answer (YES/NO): NO